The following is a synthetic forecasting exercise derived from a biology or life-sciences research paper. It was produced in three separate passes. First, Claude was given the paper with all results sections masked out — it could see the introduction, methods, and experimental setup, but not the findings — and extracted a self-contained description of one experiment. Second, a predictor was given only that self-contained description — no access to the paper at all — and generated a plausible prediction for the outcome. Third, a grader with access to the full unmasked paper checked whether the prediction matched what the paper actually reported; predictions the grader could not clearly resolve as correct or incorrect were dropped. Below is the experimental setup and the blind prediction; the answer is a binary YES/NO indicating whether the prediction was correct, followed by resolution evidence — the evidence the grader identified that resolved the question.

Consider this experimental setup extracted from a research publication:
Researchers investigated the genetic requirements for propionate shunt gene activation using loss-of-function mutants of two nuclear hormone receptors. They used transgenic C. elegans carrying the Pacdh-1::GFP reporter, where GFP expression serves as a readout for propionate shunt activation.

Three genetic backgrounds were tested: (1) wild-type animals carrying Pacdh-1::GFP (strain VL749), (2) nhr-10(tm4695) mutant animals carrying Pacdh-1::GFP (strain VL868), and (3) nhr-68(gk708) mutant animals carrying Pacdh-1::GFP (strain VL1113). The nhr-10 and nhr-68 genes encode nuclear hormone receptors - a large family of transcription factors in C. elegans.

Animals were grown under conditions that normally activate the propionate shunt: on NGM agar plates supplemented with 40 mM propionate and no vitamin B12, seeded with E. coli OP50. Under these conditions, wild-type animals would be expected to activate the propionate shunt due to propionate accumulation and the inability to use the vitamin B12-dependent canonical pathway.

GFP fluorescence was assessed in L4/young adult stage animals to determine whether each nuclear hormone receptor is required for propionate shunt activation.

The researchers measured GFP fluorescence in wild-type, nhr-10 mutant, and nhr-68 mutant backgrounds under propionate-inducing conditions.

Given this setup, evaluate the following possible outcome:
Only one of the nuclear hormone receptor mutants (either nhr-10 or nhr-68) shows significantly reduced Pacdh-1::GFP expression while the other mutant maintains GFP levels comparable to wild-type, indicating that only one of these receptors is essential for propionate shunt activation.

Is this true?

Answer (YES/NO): NO